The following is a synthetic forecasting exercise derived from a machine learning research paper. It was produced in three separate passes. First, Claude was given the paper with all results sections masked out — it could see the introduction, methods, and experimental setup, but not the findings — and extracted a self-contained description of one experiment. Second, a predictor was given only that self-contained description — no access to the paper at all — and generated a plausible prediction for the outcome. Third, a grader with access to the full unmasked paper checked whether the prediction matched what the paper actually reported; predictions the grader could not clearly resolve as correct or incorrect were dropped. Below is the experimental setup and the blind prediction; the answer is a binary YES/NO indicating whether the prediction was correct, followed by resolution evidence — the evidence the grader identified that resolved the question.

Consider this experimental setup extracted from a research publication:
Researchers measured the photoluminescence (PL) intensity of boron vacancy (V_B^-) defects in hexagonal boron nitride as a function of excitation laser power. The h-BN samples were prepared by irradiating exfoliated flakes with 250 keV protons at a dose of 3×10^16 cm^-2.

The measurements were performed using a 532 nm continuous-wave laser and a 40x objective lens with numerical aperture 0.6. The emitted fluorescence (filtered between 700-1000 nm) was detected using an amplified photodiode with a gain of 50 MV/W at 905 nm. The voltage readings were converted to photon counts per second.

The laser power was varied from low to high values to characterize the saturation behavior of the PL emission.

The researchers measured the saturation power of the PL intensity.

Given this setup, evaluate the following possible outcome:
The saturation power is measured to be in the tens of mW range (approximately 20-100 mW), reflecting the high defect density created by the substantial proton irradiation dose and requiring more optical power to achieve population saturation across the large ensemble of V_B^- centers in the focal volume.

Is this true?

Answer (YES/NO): NO